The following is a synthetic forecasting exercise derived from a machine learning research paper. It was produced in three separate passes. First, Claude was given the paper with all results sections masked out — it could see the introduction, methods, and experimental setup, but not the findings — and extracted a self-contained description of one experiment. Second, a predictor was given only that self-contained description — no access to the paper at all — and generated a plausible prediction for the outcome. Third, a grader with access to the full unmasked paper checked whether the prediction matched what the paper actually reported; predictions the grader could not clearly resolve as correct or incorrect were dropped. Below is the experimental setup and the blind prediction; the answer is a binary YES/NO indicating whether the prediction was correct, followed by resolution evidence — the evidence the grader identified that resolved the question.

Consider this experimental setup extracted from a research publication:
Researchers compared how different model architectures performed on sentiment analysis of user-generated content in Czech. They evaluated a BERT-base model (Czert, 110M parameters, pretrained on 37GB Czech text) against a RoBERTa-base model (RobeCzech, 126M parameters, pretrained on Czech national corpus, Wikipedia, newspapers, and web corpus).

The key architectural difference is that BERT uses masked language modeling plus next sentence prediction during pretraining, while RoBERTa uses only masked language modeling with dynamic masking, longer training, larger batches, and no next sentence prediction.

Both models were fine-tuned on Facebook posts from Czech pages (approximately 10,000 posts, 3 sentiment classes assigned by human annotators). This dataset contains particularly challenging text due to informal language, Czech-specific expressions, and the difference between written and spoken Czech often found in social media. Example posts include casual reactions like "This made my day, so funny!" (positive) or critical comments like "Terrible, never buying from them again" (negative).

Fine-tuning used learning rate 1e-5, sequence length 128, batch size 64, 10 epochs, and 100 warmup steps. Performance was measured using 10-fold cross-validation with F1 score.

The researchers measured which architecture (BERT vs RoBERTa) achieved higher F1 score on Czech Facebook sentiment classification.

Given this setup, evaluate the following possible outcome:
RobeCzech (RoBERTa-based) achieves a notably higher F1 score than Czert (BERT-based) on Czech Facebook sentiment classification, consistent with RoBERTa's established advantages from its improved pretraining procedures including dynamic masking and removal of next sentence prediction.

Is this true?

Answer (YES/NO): NO